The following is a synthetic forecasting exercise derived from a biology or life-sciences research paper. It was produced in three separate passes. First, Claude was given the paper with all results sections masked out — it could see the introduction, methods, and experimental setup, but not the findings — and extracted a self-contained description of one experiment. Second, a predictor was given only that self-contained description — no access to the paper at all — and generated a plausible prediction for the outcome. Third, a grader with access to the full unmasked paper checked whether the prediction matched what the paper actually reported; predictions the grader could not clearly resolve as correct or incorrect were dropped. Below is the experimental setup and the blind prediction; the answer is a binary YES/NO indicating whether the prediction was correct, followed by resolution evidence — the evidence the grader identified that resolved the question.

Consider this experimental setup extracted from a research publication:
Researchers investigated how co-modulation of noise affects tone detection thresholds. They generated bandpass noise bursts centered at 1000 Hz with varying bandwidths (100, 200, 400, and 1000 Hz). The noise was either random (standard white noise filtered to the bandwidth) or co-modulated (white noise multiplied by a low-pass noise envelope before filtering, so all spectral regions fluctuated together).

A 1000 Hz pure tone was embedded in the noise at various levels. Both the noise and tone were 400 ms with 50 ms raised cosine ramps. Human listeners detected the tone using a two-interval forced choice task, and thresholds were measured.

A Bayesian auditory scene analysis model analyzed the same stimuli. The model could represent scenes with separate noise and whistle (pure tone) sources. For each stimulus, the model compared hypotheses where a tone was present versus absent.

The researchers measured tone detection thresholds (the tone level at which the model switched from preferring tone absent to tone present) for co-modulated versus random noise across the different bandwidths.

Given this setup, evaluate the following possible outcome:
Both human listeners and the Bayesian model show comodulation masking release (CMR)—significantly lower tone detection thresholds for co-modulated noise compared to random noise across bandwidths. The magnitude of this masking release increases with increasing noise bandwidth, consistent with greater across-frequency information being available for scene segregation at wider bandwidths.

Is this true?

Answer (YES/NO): NO